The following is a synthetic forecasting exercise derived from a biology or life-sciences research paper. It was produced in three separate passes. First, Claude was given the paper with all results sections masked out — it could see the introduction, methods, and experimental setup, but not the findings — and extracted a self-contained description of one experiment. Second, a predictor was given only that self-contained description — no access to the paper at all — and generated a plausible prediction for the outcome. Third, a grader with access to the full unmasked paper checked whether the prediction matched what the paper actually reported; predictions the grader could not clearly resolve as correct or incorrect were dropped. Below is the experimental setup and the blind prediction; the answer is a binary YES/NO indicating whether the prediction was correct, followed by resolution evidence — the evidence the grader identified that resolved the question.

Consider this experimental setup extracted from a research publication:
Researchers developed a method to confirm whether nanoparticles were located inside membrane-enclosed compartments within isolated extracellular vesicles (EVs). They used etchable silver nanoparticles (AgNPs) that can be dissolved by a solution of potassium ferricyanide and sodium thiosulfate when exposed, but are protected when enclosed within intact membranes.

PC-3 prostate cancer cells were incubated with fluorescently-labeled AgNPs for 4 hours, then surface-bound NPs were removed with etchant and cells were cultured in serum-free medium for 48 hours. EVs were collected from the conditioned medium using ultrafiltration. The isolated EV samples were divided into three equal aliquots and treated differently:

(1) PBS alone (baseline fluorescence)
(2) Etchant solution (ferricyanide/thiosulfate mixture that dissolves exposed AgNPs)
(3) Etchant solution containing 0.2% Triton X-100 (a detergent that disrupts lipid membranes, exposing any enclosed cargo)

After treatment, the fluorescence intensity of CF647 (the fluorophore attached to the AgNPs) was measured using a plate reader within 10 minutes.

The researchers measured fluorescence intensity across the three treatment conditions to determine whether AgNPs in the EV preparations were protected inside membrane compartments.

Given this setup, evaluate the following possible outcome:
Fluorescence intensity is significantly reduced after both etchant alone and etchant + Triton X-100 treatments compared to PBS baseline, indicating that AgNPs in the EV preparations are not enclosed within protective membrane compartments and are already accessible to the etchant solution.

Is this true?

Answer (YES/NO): NO